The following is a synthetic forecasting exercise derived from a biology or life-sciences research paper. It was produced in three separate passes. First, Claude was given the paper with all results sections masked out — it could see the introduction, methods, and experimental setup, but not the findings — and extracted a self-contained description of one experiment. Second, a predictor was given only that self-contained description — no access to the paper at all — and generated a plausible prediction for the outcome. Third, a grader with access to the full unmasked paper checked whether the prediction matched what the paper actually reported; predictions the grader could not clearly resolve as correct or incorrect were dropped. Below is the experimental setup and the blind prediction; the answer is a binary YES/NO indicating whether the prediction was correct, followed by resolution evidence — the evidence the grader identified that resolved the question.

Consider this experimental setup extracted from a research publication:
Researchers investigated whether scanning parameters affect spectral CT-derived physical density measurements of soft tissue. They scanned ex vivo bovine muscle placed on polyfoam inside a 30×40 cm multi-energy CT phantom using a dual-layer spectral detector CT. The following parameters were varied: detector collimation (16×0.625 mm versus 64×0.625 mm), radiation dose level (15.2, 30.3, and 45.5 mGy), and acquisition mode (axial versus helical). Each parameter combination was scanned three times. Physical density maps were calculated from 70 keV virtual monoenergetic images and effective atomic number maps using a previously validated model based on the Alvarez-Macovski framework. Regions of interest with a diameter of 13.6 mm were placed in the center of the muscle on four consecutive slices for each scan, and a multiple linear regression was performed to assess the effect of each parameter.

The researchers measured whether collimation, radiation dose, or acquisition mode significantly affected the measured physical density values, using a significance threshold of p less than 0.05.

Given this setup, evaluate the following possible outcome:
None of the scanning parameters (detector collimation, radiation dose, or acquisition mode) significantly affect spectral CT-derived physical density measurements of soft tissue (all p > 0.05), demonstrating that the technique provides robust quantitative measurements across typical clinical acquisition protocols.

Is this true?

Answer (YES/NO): NO